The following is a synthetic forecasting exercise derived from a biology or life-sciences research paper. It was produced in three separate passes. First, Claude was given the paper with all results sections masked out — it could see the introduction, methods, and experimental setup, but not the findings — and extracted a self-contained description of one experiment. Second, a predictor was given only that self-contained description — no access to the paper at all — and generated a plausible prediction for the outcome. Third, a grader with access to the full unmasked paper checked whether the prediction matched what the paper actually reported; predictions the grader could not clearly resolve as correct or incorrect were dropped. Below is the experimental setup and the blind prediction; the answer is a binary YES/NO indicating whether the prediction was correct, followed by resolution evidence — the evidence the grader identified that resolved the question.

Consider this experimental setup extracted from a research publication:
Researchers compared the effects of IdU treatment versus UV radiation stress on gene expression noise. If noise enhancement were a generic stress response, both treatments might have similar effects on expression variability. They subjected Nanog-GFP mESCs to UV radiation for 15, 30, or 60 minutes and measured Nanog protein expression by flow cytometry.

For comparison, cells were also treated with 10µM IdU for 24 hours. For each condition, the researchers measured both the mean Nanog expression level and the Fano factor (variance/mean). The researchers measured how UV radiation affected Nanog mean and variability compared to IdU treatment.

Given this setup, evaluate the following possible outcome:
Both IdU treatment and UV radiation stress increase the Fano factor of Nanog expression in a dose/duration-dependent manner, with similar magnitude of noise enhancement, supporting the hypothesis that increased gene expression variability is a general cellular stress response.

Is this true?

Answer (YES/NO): NO